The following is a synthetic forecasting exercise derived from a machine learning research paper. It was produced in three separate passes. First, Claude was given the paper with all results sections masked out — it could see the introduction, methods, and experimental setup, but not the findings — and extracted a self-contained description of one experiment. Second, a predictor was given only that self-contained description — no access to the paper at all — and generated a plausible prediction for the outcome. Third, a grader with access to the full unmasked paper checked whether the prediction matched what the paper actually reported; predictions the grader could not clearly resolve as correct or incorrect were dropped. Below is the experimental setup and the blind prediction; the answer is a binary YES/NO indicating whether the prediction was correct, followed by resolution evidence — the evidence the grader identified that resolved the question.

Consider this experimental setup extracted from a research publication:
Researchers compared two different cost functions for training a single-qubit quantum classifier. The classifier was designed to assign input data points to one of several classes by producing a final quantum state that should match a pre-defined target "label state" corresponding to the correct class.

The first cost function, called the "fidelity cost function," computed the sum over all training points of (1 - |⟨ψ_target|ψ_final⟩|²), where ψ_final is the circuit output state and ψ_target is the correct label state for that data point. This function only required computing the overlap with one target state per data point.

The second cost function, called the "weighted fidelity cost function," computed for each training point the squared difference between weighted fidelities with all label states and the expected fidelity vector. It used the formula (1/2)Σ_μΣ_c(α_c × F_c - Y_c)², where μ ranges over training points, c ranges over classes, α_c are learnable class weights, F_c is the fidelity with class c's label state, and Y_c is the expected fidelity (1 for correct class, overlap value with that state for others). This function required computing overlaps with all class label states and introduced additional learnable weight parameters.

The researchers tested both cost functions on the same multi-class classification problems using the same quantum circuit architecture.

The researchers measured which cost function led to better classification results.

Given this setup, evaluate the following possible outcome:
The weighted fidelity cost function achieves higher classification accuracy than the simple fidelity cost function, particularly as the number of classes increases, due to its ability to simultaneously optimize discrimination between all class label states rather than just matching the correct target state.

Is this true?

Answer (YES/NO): NO